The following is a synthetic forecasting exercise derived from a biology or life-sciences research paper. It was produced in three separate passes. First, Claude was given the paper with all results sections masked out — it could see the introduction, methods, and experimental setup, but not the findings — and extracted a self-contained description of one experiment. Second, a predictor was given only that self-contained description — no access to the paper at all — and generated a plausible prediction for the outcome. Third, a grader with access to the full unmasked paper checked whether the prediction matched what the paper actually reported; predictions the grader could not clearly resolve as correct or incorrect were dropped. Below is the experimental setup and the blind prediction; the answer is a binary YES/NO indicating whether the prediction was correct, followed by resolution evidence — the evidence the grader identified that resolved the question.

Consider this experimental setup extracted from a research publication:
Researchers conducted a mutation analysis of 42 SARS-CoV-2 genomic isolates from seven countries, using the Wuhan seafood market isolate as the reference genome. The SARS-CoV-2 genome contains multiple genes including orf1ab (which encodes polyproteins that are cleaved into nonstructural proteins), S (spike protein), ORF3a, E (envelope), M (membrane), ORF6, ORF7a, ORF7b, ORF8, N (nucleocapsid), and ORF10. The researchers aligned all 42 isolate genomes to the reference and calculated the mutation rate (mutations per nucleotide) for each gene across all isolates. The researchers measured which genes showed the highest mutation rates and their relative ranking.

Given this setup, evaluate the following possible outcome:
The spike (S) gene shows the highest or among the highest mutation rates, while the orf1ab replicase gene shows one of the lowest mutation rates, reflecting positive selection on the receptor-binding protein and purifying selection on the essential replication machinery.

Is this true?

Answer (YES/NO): NO